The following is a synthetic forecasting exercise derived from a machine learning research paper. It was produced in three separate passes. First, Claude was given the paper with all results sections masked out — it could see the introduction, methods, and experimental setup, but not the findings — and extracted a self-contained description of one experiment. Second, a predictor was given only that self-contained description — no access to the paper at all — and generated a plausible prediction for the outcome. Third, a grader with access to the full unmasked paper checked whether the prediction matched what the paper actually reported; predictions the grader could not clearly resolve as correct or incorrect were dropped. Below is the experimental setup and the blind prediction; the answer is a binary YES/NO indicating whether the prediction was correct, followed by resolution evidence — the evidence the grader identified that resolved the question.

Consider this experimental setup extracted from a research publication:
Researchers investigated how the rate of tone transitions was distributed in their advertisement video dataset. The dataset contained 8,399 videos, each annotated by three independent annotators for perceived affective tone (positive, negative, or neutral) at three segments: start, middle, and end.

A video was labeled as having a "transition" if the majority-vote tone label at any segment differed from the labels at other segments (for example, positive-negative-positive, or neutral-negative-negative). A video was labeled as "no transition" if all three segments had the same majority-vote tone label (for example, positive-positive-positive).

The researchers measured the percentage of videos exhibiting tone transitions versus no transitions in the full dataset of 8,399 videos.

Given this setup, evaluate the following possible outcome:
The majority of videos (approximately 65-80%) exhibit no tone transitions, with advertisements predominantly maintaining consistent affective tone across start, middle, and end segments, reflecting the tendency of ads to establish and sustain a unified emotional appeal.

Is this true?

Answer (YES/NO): NO